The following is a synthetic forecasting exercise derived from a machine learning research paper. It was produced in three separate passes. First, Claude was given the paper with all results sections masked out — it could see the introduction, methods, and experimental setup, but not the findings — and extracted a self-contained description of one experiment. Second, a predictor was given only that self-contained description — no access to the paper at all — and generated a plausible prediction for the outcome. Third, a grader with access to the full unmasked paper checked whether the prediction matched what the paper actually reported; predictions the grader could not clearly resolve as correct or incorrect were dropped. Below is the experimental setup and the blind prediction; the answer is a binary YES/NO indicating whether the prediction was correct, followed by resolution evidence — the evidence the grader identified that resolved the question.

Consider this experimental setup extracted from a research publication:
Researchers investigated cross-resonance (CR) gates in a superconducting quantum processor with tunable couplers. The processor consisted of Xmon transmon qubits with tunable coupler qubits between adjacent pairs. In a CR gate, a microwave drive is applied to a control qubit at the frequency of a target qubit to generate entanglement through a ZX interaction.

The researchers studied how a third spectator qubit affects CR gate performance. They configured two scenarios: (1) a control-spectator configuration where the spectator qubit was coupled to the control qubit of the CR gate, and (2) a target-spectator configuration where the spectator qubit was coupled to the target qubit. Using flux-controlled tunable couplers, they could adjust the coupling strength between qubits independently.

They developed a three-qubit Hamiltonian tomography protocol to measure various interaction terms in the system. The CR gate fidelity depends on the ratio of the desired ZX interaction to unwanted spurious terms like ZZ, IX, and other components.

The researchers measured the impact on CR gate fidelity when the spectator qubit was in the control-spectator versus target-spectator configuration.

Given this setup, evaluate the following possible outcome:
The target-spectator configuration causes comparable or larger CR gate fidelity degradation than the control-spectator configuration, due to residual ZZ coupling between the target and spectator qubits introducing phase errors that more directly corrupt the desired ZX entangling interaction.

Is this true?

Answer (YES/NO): YES